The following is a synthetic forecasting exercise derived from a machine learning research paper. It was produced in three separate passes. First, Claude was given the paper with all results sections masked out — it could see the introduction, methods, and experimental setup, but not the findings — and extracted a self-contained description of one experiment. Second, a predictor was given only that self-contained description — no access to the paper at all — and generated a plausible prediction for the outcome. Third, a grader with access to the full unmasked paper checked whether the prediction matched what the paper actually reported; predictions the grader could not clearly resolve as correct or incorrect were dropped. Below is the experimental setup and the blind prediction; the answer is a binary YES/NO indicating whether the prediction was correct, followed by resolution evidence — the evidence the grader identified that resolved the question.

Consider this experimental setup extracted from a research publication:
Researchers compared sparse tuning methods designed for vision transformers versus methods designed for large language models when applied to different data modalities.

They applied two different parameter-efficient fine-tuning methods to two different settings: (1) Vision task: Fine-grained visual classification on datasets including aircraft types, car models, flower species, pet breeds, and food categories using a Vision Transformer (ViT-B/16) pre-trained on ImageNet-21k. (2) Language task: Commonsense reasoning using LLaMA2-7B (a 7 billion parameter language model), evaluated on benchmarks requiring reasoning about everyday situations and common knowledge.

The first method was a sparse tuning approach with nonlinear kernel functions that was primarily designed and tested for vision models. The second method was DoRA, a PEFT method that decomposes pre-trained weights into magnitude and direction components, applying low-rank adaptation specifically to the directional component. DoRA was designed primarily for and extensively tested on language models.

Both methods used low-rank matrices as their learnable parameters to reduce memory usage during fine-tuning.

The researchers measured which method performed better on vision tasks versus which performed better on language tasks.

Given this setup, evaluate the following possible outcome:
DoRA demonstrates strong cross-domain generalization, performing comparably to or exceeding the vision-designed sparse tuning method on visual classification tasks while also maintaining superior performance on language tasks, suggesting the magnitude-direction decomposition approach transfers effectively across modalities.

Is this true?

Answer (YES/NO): NO